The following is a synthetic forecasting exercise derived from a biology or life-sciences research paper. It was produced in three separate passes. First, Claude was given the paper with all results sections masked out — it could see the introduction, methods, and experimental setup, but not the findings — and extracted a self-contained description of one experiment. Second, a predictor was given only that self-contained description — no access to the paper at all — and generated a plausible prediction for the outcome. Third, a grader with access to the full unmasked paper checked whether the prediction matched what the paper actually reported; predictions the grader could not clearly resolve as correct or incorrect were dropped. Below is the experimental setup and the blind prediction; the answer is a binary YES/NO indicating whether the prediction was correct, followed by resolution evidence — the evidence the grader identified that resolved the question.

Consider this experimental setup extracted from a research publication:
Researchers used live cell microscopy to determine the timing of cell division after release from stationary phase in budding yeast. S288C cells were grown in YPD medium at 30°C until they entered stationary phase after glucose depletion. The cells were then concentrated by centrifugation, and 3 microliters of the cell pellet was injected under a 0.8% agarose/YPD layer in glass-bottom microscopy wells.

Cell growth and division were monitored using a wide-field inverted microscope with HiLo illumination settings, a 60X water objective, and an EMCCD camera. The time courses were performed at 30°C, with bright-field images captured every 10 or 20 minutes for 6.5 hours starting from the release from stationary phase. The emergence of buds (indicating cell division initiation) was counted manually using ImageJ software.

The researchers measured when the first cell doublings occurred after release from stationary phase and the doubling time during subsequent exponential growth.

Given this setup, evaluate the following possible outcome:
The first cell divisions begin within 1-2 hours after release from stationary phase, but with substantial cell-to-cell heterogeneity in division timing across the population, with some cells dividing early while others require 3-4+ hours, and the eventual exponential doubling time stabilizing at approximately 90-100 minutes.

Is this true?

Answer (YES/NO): NO